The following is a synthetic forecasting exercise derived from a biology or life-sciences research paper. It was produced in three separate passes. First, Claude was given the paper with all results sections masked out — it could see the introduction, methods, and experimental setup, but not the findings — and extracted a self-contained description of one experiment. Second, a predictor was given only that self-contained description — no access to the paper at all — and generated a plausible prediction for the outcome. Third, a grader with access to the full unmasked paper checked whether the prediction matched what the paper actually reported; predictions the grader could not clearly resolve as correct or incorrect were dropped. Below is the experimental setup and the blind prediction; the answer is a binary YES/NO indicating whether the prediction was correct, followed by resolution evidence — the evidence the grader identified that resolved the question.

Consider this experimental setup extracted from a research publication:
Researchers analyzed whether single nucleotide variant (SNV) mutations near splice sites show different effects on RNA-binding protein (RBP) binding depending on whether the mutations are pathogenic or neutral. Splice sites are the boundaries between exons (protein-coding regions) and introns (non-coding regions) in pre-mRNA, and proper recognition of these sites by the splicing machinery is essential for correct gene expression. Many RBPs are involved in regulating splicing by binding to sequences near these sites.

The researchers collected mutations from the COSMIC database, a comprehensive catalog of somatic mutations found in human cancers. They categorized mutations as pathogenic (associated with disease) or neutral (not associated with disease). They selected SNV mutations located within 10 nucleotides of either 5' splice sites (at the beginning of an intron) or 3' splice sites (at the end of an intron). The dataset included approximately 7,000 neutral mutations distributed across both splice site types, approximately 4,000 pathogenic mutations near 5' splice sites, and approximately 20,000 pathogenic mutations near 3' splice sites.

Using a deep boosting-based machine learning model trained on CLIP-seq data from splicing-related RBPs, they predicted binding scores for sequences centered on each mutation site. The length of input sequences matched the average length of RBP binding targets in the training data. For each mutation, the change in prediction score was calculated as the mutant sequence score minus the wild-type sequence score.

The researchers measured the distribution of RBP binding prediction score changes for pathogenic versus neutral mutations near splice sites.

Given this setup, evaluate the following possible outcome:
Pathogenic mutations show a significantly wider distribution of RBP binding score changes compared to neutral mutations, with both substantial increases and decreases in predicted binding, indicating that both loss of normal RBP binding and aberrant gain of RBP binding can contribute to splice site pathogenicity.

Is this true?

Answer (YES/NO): YES